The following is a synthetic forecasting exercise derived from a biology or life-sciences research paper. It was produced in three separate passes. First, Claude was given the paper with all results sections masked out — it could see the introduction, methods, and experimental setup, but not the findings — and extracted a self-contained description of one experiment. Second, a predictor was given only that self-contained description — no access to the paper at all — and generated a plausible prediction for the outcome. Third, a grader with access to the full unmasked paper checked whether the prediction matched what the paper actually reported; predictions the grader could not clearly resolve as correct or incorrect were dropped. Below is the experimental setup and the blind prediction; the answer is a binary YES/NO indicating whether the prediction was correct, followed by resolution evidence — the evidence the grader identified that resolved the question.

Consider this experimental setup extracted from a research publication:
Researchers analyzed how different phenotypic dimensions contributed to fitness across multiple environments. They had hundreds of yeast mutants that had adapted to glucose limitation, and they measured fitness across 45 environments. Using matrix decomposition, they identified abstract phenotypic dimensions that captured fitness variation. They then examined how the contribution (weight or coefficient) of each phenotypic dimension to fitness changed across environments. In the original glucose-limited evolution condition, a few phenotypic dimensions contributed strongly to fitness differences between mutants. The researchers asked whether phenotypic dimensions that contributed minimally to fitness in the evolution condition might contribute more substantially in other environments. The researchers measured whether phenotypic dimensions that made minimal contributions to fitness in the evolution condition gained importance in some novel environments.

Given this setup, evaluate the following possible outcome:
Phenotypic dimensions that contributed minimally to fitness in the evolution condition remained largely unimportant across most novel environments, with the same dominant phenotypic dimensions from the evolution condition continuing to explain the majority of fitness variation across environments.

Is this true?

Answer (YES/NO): NO